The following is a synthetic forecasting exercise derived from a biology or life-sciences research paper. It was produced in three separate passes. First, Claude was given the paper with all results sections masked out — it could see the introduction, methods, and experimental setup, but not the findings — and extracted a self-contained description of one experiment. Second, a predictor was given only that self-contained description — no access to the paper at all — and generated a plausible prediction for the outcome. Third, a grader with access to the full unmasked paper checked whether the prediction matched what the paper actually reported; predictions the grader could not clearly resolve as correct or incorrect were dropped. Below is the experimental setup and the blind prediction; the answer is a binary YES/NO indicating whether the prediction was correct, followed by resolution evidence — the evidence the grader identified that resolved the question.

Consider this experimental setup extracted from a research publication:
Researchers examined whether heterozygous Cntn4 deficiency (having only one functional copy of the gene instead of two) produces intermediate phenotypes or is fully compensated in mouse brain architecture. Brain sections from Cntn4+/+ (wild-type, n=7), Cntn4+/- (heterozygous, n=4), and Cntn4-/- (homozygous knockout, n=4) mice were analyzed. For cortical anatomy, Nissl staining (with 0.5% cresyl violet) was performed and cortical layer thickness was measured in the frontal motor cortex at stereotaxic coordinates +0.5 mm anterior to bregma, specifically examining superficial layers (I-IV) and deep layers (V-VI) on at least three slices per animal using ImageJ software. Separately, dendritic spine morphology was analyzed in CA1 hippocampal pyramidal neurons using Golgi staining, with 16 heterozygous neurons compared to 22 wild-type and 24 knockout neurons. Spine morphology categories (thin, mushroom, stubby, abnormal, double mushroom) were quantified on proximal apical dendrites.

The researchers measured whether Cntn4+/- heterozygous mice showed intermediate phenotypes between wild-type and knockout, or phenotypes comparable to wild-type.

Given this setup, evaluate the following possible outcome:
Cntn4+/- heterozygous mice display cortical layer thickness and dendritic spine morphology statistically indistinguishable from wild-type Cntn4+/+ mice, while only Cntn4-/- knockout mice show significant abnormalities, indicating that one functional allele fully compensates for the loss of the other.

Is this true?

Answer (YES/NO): NO